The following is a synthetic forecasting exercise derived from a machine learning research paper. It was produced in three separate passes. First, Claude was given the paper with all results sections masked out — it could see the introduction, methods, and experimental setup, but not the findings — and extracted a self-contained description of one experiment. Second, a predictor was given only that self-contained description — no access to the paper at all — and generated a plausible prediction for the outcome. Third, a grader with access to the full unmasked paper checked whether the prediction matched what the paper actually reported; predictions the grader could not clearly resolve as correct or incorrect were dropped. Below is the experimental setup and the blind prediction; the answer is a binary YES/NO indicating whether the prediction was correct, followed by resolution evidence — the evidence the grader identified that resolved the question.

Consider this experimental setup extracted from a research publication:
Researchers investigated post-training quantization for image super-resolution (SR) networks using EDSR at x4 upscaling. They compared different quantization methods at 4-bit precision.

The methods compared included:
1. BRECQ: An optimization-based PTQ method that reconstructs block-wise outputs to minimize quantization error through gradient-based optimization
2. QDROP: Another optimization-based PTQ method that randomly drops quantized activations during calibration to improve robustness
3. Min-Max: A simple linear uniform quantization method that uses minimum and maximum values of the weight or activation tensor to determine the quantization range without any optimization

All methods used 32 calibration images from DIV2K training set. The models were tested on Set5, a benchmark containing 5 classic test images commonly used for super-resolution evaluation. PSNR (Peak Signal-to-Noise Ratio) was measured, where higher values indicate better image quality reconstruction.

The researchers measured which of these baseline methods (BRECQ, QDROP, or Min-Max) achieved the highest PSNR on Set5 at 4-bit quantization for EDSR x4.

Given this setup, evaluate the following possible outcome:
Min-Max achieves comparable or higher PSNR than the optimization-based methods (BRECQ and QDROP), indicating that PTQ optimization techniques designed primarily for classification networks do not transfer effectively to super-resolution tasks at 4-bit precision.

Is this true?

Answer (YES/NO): YES